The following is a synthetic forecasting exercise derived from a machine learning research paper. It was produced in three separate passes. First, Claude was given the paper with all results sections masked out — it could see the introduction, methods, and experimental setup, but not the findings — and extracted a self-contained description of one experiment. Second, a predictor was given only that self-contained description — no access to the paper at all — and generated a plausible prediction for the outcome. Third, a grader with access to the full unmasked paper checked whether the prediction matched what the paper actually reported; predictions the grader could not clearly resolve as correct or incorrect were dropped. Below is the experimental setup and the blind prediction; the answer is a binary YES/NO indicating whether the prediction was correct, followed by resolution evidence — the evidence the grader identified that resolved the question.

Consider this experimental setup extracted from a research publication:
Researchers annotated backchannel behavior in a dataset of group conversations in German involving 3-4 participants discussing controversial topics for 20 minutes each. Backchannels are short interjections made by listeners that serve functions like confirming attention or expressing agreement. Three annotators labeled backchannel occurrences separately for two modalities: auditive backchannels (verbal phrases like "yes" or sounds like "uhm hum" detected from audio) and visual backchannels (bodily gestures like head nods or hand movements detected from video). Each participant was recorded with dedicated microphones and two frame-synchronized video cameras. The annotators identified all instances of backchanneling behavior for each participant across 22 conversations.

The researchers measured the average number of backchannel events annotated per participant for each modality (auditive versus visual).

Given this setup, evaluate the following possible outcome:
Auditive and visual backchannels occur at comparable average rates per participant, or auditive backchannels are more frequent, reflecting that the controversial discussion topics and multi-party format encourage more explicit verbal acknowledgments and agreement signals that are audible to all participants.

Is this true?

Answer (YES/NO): NO